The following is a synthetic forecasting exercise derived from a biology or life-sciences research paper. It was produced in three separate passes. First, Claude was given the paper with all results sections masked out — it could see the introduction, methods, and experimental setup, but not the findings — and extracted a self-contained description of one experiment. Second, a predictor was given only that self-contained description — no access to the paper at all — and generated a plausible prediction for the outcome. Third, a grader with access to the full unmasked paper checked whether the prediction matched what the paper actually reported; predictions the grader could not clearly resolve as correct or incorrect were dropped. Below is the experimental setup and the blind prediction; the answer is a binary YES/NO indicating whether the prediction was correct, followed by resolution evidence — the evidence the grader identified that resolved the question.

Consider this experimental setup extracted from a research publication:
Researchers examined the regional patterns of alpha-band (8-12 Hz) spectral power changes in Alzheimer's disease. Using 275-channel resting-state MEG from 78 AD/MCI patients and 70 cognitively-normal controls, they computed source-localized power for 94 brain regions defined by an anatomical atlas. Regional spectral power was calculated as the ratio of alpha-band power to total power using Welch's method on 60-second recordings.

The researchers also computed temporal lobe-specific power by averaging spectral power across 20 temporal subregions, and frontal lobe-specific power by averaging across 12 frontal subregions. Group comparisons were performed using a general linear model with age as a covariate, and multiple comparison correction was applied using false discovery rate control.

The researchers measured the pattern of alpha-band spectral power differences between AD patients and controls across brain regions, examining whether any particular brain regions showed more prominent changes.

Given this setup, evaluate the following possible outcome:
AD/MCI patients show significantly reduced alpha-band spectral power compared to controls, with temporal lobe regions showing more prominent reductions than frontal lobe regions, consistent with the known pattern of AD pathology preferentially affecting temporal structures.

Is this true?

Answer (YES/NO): YES